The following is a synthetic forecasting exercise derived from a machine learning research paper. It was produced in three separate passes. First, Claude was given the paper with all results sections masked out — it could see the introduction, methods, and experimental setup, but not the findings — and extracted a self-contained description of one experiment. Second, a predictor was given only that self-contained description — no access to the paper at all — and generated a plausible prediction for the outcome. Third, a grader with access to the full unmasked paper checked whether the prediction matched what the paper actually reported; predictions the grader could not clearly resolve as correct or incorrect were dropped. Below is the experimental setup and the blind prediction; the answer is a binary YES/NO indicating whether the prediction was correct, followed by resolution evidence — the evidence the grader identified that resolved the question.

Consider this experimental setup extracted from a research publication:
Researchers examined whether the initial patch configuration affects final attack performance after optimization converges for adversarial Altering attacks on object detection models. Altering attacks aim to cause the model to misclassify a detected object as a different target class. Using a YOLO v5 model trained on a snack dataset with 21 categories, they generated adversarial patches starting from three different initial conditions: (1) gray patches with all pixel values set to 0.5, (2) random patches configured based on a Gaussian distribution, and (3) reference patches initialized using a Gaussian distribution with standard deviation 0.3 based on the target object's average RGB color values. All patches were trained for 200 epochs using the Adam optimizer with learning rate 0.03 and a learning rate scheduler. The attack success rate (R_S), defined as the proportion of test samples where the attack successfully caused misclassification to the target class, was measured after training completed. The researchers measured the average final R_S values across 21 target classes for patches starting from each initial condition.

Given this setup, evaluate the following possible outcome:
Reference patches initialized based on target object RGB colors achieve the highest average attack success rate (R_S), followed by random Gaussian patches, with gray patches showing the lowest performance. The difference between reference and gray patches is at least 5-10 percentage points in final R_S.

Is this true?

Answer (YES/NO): NO